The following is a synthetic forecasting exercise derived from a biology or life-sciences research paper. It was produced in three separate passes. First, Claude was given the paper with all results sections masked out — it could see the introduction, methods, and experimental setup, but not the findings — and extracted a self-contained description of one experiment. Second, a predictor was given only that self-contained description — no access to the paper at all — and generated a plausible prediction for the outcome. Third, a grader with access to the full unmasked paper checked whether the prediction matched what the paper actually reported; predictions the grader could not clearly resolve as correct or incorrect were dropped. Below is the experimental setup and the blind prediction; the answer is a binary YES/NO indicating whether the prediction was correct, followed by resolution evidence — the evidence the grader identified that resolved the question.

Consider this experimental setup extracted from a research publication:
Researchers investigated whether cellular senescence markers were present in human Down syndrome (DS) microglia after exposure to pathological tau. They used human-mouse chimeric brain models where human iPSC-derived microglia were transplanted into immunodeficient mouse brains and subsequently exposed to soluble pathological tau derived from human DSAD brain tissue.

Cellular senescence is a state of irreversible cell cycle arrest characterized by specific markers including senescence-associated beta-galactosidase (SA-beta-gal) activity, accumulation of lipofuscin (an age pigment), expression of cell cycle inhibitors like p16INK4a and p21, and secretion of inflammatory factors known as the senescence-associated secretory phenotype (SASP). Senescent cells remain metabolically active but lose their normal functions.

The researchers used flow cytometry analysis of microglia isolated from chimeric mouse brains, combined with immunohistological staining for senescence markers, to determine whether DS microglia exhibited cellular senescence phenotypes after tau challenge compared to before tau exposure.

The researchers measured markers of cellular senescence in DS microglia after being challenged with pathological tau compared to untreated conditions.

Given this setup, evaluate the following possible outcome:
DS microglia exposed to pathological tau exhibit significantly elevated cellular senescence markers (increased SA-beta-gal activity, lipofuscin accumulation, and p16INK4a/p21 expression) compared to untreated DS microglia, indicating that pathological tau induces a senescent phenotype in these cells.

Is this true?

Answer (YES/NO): NO